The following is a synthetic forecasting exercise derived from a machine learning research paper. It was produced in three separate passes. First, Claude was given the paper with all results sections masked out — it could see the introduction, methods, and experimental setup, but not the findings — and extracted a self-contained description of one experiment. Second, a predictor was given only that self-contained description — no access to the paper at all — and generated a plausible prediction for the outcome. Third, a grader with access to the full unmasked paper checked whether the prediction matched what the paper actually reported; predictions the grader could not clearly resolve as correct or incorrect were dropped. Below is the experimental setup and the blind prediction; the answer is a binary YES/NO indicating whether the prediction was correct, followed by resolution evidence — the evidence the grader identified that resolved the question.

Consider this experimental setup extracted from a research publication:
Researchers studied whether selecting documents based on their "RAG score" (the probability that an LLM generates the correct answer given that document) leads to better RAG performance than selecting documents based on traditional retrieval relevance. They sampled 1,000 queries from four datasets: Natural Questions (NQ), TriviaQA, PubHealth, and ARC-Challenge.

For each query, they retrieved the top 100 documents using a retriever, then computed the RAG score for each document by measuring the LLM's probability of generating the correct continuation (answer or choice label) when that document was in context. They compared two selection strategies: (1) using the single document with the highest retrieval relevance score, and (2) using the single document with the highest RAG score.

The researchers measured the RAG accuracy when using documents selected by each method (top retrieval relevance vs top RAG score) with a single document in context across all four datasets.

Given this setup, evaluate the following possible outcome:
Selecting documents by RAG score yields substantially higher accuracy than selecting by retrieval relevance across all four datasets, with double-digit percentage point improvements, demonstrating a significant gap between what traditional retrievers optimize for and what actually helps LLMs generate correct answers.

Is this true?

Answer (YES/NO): YES